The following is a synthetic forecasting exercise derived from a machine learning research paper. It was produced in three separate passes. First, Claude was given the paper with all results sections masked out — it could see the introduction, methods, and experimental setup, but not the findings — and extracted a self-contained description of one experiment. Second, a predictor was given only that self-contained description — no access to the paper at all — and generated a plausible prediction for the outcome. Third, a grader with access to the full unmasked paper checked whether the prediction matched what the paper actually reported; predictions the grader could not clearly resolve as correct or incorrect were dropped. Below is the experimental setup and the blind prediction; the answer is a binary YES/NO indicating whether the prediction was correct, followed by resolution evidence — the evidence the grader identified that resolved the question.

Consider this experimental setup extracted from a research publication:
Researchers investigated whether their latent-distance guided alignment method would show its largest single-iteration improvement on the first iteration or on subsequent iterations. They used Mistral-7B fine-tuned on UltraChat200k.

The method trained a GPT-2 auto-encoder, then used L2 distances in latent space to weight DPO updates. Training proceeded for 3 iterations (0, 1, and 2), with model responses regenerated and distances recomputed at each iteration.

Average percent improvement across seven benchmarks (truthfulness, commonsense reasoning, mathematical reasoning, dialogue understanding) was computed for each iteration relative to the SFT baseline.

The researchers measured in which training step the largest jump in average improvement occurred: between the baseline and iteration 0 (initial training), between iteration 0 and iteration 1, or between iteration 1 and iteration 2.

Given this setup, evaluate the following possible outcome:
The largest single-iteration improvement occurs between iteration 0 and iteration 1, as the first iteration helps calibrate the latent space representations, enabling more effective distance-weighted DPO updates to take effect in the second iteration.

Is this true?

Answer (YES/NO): NO